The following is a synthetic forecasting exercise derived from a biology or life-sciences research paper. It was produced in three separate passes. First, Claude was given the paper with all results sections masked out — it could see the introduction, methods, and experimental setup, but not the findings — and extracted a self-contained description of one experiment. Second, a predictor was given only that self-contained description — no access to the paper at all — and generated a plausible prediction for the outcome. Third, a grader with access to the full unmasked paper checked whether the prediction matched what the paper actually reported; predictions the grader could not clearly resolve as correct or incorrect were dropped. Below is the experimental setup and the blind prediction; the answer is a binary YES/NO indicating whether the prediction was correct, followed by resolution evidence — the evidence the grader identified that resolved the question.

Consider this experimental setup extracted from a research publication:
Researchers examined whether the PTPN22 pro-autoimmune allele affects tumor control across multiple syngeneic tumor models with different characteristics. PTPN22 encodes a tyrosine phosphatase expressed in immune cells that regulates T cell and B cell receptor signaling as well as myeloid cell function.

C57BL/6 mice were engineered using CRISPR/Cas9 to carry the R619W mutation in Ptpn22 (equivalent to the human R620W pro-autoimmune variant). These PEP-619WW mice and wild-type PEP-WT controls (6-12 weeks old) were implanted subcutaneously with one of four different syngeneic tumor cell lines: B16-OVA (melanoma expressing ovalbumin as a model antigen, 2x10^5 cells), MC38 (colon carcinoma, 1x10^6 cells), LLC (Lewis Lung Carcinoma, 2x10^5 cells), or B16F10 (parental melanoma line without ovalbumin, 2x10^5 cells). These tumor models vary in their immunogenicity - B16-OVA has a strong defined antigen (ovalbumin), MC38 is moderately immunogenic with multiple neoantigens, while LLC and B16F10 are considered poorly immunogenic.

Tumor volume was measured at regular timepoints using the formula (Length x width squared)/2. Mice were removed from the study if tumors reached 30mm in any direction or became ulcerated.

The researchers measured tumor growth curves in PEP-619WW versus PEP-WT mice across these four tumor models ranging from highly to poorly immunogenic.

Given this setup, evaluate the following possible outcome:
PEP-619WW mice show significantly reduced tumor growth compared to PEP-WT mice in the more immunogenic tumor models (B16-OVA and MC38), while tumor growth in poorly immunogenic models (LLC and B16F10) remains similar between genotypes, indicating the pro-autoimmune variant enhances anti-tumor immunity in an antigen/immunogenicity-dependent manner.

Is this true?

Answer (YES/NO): YES